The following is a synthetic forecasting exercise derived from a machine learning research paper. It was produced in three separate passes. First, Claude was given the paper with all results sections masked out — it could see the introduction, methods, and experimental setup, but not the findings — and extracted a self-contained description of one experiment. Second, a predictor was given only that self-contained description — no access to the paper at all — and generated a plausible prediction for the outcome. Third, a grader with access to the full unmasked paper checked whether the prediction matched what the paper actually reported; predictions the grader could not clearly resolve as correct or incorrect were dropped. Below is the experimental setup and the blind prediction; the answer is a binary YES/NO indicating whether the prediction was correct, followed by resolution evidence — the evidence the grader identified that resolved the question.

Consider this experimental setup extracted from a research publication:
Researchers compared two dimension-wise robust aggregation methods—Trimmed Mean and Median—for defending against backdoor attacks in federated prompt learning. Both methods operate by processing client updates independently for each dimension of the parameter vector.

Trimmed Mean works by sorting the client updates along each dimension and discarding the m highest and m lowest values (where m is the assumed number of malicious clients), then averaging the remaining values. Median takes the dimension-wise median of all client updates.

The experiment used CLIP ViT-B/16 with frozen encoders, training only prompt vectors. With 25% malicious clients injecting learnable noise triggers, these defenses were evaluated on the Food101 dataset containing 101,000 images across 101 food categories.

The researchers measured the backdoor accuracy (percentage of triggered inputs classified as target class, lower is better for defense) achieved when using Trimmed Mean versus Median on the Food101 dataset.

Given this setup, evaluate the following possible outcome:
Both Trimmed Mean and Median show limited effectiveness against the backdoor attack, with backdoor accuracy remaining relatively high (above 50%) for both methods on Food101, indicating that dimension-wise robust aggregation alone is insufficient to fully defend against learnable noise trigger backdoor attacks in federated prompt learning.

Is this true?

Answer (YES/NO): NO